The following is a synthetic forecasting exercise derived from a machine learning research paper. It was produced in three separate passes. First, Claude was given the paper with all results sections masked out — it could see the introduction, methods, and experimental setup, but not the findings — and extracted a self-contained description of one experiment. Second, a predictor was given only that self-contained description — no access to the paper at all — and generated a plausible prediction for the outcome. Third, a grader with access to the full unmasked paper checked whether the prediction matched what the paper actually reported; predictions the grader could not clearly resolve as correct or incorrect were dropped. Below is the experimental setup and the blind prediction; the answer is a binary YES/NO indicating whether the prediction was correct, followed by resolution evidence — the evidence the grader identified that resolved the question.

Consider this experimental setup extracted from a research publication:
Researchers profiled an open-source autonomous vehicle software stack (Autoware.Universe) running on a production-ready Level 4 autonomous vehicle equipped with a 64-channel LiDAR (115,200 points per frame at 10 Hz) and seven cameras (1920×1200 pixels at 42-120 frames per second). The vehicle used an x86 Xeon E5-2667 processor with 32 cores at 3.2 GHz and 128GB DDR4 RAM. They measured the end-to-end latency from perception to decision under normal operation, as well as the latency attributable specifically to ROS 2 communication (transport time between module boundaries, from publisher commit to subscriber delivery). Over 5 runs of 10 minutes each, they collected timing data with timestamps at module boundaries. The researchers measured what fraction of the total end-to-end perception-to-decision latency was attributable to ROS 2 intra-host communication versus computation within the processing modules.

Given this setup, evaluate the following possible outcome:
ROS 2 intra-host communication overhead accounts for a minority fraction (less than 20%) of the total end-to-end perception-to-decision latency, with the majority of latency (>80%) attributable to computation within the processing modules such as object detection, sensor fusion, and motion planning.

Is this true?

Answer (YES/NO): NO